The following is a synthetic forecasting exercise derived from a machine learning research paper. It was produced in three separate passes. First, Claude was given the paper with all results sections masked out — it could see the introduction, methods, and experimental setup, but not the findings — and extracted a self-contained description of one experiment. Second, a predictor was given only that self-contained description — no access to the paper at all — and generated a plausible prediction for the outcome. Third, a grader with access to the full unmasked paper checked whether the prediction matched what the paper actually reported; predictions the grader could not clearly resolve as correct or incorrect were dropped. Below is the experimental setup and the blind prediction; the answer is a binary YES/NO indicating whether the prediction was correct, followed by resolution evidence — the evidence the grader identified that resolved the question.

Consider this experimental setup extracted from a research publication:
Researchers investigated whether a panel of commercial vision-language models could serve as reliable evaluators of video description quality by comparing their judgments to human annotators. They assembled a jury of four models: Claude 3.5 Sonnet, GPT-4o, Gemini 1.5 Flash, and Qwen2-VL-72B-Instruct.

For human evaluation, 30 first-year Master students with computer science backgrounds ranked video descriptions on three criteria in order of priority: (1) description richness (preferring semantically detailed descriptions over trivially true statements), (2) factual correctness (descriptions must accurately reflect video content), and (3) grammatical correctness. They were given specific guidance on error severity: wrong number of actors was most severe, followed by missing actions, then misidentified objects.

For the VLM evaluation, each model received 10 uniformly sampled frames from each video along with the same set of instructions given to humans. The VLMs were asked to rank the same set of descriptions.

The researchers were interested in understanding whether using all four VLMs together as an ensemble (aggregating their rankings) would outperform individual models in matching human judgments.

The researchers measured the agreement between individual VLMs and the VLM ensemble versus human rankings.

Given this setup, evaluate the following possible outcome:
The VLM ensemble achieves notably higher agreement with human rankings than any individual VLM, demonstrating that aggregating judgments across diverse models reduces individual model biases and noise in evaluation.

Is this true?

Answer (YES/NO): NO